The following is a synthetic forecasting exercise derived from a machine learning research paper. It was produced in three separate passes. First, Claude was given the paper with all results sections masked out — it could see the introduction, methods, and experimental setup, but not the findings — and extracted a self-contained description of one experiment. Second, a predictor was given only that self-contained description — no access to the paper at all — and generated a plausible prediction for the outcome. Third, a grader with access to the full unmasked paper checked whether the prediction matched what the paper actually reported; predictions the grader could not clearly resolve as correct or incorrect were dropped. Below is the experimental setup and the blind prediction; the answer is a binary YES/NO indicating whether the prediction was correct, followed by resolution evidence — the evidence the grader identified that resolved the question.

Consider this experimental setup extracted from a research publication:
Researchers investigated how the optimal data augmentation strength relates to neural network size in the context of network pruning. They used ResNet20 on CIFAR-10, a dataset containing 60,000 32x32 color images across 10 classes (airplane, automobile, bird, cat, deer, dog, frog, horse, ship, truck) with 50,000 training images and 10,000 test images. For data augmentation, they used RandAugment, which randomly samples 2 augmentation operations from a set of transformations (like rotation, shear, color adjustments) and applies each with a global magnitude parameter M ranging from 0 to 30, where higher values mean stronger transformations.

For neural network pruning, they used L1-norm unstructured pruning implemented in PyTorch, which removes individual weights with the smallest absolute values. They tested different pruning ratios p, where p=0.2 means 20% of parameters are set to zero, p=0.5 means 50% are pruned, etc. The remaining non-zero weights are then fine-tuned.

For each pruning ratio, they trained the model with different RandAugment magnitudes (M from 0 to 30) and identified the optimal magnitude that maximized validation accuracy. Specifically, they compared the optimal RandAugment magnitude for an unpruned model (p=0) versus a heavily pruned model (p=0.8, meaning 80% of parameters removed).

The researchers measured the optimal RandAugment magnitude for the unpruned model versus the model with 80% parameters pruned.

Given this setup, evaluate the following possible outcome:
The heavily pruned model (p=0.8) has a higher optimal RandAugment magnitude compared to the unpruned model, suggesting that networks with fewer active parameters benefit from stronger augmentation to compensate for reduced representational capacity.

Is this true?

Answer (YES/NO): NO